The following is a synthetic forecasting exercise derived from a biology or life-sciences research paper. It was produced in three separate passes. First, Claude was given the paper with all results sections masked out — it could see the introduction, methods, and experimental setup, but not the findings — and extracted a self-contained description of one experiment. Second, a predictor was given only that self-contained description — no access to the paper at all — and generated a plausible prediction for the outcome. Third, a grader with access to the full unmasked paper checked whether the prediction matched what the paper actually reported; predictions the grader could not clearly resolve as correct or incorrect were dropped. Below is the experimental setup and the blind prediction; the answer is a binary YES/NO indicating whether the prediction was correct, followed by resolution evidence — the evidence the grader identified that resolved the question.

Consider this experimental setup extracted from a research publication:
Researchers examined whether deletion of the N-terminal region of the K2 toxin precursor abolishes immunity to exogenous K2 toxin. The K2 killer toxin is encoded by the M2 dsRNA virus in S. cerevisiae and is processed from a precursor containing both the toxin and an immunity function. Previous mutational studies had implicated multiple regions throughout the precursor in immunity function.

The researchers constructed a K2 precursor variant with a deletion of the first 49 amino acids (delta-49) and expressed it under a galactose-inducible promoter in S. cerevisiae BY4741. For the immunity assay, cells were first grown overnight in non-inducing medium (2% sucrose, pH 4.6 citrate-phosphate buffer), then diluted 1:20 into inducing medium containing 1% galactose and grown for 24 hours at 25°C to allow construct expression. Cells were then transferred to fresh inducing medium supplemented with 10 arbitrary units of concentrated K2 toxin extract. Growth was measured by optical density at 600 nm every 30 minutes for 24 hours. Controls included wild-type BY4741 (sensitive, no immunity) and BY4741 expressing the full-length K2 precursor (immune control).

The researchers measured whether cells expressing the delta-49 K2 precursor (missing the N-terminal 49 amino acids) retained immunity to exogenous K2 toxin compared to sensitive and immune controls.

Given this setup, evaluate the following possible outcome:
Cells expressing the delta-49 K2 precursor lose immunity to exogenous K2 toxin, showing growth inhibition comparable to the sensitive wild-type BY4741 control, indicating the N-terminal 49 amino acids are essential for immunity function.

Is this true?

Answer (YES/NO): YES